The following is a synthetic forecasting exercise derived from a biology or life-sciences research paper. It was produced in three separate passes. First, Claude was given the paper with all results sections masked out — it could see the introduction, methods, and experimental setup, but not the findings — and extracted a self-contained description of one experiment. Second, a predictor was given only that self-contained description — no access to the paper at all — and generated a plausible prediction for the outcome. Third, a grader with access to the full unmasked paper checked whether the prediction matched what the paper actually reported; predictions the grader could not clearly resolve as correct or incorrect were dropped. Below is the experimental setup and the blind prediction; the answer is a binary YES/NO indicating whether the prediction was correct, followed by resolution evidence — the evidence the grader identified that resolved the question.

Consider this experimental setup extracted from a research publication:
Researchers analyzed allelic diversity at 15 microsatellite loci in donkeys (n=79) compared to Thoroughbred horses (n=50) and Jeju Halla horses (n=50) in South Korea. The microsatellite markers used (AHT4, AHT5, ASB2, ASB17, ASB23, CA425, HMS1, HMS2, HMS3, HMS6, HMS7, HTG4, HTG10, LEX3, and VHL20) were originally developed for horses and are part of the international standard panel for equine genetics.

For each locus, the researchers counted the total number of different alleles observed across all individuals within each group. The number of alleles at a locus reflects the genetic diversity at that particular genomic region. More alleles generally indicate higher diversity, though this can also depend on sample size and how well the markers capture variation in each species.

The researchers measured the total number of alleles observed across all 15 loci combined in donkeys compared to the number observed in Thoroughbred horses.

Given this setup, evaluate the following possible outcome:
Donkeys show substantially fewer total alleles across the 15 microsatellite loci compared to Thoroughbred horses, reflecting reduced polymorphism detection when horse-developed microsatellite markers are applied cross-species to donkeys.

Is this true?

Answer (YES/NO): NO